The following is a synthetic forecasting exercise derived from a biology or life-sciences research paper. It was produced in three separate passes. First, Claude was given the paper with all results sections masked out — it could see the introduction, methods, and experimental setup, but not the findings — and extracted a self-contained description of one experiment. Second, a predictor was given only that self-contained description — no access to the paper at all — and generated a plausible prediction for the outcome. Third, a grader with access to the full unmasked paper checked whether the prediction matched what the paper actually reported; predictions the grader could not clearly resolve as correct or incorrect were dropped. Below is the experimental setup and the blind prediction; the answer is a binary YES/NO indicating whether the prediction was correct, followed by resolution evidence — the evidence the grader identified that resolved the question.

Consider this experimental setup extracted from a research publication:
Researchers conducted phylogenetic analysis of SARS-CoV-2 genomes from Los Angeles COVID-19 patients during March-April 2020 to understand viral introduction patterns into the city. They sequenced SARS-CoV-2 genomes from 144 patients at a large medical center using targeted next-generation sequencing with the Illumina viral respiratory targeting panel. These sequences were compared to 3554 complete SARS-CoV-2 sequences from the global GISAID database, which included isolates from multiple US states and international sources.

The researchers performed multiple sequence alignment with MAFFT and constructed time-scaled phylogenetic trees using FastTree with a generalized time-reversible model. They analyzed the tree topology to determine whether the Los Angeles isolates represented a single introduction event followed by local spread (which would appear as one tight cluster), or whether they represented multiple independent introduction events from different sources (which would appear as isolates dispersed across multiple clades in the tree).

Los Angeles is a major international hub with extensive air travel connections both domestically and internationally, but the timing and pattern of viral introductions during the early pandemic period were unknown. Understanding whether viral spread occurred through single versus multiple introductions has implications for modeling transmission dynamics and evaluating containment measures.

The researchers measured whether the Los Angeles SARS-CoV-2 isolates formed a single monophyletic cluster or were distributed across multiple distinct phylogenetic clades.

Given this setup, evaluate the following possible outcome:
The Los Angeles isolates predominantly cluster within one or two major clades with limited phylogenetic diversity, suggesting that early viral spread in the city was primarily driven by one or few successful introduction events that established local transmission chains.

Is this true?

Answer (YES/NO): NO